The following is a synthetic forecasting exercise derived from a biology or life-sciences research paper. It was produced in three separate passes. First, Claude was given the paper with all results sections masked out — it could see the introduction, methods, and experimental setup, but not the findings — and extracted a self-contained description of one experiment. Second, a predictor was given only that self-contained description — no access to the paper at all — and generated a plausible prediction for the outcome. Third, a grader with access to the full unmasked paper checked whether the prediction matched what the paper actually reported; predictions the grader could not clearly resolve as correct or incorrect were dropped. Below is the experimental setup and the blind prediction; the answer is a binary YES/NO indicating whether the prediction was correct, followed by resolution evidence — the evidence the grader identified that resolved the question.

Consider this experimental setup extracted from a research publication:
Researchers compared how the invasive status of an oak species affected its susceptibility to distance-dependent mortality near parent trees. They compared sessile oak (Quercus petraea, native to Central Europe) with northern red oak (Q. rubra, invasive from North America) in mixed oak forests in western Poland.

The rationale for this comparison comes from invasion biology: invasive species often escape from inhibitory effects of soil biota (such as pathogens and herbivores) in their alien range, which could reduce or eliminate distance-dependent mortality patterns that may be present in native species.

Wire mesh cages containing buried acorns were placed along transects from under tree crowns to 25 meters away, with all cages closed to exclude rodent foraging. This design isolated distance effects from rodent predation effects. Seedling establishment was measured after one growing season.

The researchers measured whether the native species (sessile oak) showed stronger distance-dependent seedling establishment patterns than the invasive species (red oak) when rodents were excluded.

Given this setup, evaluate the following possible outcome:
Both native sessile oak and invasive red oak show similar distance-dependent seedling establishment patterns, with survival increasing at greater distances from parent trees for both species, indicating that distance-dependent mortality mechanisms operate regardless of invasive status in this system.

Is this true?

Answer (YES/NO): NO